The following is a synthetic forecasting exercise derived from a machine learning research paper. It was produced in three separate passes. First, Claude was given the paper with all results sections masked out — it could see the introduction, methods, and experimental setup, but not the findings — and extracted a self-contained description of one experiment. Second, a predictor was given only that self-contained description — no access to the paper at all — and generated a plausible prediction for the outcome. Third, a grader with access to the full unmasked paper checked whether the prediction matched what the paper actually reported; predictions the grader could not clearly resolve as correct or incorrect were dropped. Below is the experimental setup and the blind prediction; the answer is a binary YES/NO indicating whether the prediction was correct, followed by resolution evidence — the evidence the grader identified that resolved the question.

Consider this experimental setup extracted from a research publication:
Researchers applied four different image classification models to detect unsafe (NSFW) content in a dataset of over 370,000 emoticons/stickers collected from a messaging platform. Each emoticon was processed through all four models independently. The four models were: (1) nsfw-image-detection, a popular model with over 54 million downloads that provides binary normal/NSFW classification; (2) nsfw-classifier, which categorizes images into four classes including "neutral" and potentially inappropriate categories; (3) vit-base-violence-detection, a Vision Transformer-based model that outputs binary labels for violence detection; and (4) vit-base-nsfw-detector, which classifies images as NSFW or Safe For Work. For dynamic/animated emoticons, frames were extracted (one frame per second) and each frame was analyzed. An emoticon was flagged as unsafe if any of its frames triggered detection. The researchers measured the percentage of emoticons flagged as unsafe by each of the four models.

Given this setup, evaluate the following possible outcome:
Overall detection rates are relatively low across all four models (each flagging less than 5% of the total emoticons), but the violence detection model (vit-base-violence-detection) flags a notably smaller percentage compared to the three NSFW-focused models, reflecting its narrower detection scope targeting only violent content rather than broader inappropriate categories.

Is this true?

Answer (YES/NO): NO